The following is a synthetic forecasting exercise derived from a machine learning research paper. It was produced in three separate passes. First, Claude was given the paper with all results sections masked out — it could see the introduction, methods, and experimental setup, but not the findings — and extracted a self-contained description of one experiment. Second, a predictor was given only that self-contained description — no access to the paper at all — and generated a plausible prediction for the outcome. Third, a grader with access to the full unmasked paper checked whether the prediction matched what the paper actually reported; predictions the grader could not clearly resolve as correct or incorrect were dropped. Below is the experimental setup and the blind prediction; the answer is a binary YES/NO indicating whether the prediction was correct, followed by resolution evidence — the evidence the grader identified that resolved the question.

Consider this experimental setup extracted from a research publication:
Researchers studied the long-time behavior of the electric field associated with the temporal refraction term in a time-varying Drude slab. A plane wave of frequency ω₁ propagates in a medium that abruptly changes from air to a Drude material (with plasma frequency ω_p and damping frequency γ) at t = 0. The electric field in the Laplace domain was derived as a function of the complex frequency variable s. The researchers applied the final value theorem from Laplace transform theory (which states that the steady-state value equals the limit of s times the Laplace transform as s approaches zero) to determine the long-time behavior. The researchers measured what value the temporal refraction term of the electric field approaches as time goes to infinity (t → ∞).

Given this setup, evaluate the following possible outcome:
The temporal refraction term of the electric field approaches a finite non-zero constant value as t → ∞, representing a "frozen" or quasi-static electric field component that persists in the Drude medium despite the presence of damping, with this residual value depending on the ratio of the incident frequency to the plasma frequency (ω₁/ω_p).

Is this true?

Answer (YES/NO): NO